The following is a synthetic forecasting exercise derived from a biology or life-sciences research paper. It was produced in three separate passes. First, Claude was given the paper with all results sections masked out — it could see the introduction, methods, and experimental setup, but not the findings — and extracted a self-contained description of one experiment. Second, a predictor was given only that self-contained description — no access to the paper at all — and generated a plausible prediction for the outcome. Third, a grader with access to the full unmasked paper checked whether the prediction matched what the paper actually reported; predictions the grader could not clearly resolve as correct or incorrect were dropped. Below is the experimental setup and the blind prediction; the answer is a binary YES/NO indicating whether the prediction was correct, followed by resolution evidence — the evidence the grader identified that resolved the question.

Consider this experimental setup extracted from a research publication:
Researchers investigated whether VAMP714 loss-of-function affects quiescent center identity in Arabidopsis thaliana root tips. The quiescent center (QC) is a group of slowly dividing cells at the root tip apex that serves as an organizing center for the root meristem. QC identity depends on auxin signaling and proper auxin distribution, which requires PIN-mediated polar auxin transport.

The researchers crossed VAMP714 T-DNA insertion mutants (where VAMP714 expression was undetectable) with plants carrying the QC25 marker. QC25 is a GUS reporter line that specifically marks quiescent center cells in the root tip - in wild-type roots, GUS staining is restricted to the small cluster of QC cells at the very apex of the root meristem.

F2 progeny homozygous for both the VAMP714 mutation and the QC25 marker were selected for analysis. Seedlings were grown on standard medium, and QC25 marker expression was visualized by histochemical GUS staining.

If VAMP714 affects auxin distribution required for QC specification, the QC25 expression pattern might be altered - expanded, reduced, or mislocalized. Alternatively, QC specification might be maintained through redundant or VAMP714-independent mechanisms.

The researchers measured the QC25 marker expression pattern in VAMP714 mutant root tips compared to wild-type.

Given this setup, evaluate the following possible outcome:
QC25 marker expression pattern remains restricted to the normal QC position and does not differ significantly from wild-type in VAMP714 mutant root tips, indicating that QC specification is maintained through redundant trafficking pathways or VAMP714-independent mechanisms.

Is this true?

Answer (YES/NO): NO